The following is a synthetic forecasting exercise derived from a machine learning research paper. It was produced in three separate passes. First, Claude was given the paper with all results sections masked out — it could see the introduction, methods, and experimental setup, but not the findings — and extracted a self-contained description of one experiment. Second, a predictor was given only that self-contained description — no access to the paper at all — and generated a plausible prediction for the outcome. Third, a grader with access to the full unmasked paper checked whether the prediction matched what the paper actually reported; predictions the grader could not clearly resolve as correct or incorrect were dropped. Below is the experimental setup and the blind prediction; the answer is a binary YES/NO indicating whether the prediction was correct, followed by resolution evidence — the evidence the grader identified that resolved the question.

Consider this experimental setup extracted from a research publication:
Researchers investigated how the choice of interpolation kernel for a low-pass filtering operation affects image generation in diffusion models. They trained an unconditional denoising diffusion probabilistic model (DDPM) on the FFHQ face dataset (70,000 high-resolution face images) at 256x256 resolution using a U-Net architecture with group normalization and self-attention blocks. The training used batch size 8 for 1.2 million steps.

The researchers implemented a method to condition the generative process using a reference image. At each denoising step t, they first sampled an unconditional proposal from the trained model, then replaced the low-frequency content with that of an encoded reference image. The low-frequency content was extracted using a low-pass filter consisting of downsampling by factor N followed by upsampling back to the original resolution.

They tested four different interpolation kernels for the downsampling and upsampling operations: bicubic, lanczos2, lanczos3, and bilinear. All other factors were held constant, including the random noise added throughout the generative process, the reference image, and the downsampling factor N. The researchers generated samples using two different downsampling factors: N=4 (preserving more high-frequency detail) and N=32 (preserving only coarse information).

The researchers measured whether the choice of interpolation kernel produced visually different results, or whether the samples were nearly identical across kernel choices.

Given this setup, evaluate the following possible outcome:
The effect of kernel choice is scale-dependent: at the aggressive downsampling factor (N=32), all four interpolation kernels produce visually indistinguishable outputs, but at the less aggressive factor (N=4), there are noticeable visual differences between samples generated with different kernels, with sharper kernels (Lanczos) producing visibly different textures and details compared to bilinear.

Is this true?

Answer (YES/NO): NO